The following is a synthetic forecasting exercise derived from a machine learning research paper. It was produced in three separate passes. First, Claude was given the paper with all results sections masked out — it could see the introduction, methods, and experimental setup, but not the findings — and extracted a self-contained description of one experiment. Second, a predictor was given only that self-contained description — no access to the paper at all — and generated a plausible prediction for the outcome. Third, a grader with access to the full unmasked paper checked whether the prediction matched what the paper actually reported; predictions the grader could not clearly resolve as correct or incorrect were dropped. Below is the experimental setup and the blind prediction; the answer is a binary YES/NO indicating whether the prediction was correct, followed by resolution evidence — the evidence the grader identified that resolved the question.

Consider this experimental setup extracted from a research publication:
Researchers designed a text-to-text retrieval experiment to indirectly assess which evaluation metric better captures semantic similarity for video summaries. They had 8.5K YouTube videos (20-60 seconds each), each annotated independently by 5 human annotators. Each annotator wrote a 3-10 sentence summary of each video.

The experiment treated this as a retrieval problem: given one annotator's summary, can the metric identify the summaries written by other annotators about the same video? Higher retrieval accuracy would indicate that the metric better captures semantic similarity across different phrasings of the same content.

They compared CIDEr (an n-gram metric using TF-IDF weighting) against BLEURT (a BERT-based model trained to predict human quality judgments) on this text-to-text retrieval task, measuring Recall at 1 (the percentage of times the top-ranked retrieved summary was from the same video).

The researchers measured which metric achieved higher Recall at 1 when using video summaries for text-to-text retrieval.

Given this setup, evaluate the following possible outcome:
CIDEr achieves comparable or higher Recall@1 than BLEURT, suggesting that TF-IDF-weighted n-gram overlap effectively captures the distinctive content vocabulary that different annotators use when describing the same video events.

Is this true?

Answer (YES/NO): NO